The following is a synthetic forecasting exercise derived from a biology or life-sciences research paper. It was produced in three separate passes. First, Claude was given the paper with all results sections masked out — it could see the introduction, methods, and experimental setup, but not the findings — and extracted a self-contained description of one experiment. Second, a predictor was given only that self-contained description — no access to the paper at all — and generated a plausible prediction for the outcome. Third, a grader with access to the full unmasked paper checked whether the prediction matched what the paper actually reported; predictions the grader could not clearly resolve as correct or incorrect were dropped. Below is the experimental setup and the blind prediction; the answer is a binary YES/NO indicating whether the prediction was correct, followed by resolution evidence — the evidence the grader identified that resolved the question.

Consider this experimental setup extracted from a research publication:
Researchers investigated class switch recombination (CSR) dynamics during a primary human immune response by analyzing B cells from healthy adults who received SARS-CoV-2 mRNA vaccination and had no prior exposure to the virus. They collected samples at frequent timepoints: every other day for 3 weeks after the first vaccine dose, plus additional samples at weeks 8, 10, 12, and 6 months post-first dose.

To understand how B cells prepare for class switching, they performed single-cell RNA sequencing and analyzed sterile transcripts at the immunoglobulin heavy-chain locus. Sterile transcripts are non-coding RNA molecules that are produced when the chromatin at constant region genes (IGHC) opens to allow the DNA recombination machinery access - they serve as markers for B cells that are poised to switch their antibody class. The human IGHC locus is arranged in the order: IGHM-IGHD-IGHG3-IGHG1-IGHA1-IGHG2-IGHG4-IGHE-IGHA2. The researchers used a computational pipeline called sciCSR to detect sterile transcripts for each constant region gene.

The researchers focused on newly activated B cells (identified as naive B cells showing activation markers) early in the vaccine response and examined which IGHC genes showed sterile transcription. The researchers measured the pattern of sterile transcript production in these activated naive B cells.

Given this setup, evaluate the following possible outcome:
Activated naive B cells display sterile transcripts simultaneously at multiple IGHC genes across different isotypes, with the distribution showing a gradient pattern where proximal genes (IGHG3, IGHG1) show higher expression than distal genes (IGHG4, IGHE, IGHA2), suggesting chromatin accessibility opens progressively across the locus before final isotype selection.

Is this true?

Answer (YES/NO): NO